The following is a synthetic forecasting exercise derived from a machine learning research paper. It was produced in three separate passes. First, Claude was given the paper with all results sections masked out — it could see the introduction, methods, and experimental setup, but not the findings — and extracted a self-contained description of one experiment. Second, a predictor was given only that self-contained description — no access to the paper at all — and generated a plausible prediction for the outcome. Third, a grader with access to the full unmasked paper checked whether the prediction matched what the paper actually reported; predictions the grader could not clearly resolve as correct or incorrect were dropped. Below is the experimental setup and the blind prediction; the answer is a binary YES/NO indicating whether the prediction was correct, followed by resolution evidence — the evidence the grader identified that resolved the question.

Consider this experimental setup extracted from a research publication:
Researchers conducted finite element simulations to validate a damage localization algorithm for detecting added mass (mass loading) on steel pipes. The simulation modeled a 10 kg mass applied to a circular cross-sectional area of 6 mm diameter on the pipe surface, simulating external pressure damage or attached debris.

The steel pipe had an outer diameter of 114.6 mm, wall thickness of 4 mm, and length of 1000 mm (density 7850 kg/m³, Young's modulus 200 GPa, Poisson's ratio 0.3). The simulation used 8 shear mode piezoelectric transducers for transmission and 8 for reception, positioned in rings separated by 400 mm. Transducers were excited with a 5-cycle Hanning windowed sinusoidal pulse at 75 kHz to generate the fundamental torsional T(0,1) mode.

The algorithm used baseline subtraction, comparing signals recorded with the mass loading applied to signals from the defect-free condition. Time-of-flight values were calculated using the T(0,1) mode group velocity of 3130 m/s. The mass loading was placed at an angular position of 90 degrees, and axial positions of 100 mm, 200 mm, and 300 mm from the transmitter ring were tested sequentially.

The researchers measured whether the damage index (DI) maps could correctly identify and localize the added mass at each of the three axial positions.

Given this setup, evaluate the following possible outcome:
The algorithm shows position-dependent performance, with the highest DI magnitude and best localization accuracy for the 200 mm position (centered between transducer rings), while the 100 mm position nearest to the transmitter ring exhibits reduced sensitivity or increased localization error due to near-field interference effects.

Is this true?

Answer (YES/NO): NO